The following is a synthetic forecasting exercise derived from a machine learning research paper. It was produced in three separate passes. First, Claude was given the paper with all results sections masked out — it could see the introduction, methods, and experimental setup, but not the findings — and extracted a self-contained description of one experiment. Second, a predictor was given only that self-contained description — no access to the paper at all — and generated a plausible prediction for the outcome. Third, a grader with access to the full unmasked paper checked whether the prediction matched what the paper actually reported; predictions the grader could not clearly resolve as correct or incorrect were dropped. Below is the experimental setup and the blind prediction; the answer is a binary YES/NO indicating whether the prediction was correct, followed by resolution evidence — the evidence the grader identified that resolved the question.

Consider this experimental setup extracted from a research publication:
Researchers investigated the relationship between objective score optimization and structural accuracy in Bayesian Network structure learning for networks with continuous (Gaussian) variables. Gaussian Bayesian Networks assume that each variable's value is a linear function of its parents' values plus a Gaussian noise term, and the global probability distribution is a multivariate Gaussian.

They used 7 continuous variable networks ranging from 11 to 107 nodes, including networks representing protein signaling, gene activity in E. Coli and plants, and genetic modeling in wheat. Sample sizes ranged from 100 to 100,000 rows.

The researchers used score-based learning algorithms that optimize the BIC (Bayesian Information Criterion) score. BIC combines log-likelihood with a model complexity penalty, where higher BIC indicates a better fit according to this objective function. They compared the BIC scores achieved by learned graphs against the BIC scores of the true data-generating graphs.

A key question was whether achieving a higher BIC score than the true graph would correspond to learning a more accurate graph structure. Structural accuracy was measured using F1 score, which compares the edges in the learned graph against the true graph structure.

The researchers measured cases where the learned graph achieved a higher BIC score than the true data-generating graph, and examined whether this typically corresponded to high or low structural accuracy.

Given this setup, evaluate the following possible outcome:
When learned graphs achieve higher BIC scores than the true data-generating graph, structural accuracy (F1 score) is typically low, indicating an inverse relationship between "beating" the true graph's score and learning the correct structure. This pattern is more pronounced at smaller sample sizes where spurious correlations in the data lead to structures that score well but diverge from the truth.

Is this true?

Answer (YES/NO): YES